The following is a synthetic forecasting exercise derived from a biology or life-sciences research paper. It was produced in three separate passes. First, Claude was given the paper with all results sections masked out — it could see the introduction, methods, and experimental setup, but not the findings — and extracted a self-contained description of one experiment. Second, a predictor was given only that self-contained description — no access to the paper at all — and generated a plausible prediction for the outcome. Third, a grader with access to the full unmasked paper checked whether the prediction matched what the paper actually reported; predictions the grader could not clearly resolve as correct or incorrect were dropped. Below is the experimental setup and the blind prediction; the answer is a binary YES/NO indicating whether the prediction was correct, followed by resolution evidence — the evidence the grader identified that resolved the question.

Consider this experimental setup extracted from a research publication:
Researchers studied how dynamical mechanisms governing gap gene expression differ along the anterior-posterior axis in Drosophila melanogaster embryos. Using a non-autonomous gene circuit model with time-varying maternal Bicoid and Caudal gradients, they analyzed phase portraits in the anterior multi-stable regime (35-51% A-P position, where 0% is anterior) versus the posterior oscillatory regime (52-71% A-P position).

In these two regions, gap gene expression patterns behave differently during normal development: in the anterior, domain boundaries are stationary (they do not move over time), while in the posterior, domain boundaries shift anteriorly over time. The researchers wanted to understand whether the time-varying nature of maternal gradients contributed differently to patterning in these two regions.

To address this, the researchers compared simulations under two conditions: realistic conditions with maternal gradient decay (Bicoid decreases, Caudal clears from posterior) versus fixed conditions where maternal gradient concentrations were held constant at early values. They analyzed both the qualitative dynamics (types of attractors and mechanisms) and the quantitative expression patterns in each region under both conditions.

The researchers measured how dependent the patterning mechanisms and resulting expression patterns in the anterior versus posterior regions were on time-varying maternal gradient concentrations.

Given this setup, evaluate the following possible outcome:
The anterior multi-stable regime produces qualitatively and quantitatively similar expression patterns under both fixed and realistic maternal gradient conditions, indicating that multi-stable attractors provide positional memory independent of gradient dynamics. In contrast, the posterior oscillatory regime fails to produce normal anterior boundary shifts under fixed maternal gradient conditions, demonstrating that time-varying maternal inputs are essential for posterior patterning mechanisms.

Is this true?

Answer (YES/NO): NO